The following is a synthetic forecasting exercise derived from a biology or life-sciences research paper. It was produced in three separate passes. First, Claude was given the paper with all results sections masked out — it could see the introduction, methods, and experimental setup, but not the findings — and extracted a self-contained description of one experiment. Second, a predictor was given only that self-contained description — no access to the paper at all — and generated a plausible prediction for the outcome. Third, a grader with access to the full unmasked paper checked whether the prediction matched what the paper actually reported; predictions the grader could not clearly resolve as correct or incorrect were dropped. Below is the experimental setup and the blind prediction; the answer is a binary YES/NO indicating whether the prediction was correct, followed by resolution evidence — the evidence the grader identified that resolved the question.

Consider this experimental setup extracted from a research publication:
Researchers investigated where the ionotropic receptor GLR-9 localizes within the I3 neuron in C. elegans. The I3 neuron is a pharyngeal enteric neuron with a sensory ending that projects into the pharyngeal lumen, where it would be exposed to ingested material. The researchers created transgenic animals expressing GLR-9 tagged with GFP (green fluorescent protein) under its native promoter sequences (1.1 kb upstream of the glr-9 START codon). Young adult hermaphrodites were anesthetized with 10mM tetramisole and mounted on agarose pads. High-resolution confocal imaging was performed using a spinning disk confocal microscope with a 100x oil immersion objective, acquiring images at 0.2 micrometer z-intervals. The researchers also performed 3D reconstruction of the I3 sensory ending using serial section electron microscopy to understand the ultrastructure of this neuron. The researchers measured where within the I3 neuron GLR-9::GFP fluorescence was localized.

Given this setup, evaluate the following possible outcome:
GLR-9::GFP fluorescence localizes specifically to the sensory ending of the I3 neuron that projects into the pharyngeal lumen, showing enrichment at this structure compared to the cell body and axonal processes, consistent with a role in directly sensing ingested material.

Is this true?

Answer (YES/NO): YES